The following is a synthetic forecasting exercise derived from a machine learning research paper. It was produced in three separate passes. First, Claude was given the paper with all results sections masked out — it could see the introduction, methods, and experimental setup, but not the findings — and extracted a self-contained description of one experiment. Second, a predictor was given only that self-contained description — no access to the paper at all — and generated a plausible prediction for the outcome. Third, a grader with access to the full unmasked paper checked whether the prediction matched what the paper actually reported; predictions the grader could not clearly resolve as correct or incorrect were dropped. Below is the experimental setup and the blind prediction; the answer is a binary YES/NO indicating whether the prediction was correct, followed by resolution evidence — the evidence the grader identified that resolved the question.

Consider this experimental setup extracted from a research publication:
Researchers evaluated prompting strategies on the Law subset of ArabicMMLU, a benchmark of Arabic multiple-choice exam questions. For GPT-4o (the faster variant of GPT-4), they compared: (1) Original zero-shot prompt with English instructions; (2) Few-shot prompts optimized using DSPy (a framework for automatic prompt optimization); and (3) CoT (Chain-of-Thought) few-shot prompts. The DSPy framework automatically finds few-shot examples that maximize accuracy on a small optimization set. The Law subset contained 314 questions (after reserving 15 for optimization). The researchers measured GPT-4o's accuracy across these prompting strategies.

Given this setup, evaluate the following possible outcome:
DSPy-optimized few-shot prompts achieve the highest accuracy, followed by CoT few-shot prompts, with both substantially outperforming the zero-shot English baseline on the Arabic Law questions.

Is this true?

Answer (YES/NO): YES